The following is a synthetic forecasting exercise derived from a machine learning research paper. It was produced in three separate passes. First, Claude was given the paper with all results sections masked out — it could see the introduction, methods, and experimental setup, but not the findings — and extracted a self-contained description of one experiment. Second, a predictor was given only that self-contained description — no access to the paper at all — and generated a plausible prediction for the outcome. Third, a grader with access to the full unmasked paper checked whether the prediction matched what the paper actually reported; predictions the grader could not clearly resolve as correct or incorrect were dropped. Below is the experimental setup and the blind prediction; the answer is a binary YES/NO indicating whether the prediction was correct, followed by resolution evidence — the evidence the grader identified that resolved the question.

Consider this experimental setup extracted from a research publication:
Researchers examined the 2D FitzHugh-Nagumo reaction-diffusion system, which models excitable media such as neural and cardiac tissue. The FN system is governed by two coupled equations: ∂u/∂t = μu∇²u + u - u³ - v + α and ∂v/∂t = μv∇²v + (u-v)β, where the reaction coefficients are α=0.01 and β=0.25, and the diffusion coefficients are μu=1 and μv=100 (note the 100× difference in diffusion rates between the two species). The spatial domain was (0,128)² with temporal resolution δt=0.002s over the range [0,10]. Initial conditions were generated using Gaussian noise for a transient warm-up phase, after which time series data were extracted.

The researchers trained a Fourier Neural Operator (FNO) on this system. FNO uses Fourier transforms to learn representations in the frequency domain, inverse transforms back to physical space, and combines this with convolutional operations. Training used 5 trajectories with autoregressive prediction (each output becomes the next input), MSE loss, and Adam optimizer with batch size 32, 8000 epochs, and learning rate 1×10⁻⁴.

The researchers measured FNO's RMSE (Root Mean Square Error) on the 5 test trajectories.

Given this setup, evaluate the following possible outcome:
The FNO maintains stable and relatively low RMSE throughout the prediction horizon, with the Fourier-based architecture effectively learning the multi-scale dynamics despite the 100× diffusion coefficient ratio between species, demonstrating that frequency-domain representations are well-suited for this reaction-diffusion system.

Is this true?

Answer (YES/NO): NO